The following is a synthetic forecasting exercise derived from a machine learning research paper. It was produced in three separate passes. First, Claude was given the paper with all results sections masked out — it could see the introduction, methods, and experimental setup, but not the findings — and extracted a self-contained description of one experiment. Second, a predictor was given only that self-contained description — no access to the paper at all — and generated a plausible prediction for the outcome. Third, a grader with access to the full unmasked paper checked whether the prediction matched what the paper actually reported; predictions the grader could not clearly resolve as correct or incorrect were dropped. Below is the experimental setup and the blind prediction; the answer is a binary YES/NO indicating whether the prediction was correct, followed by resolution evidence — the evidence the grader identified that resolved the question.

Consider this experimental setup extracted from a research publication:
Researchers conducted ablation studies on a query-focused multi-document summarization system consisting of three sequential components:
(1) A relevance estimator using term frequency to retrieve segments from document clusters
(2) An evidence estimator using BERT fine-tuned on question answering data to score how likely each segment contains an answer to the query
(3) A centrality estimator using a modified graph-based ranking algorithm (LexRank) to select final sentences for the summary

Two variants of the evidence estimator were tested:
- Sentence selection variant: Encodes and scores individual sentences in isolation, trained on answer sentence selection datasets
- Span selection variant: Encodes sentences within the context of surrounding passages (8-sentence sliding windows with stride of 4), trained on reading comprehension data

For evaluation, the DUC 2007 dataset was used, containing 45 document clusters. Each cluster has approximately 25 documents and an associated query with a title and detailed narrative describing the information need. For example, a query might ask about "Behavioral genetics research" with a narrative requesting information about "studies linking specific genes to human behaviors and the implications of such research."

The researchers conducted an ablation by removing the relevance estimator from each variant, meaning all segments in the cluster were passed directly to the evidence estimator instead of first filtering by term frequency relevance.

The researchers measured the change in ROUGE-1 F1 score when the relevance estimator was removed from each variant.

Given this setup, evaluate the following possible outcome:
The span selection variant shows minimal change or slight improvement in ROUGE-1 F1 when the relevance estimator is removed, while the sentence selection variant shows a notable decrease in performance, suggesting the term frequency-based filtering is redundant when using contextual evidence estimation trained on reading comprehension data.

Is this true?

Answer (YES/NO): YES